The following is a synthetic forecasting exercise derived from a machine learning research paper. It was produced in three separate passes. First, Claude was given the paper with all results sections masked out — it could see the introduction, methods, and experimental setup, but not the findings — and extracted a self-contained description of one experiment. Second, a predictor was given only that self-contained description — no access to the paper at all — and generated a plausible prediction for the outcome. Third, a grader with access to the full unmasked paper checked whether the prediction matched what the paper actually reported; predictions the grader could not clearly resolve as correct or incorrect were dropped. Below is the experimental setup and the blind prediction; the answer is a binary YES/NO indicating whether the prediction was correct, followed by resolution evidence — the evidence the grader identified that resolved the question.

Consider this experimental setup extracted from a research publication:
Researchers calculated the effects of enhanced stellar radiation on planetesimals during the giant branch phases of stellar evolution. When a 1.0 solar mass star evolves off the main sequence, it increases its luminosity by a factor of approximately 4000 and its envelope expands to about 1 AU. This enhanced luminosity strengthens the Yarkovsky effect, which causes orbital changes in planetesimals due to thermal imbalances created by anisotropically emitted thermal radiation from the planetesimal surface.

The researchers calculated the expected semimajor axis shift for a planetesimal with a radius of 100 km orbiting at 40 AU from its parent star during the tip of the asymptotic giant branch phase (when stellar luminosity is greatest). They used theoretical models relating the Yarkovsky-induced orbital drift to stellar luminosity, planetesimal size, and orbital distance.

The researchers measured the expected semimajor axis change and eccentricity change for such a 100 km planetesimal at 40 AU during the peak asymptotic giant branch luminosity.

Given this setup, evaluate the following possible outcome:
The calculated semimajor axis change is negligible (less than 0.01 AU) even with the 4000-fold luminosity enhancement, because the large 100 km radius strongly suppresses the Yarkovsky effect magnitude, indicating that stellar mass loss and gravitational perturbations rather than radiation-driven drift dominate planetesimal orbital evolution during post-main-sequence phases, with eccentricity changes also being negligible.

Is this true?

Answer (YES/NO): YES